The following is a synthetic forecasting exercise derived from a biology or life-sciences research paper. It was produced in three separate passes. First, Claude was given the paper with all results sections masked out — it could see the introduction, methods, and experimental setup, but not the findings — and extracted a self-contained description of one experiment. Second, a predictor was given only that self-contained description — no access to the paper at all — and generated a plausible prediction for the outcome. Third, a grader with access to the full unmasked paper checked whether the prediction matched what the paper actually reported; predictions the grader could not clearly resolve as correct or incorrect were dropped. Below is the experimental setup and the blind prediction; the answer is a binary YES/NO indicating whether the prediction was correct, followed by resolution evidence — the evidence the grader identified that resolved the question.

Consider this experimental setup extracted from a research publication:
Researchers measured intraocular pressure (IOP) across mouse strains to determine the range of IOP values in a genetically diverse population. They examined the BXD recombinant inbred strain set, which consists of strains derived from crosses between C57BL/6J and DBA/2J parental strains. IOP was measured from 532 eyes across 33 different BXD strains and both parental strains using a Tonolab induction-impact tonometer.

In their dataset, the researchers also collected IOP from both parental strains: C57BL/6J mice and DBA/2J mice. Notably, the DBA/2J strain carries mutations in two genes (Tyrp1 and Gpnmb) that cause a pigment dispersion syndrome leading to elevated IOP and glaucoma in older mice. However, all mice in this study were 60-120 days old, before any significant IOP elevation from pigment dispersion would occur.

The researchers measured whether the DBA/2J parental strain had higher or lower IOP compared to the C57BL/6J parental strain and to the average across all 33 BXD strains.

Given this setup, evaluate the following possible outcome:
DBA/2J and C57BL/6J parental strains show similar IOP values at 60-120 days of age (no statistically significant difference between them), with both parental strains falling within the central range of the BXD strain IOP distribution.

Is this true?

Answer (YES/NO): NO